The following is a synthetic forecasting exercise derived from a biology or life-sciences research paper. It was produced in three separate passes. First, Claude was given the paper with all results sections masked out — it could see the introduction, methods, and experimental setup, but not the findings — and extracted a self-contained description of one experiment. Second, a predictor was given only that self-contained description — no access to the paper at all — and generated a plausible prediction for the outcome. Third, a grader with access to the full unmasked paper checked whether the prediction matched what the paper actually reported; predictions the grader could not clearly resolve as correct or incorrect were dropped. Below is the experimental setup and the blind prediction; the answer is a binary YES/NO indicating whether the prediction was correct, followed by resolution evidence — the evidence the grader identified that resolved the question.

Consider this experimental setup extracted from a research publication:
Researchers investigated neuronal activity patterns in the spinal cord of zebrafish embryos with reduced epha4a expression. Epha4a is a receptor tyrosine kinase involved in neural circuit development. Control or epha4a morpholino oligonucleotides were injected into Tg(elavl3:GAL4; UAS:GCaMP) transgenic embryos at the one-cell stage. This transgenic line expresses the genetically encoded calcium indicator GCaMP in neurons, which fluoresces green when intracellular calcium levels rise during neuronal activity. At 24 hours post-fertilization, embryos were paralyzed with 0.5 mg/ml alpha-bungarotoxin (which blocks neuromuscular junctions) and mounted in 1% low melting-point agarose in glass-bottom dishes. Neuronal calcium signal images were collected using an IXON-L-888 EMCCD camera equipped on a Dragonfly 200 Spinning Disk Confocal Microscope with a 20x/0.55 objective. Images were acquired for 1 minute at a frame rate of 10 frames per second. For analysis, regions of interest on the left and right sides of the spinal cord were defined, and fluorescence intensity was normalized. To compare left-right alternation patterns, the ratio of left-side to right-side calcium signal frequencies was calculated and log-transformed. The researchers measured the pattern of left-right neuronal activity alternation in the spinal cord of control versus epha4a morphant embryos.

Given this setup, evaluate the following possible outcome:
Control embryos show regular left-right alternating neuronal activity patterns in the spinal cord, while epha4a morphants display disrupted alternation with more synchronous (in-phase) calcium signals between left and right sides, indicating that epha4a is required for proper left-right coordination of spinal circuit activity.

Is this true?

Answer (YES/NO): NO